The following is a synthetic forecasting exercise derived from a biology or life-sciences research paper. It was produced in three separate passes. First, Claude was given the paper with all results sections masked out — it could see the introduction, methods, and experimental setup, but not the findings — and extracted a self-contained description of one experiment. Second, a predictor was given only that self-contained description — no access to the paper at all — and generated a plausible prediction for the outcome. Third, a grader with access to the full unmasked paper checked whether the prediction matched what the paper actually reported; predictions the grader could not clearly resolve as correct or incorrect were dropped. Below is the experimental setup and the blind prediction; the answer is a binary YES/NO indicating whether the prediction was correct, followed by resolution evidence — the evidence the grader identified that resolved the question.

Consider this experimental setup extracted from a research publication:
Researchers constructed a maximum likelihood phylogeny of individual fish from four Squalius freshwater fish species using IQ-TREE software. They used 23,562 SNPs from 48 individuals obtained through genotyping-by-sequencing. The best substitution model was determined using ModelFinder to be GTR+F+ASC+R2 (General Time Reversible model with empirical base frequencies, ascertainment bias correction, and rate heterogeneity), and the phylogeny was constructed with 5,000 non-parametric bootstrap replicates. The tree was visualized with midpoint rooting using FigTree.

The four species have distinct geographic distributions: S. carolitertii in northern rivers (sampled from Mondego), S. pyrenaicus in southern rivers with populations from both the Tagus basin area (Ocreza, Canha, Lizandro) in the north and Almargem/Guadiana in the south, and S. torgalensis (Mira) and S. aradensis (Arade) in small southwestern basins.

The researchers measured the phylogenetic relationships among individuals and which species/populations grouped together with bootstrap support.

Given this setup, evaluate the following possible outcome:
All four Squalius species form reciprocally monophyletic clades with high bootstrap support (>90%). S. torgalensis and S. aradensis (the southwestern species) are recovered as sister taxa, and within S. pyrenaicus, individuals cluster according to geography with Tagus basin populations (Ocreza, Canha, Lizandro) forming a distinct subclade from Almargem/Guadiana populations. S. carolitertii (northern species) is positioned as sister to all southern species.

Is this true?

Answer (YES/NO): NO